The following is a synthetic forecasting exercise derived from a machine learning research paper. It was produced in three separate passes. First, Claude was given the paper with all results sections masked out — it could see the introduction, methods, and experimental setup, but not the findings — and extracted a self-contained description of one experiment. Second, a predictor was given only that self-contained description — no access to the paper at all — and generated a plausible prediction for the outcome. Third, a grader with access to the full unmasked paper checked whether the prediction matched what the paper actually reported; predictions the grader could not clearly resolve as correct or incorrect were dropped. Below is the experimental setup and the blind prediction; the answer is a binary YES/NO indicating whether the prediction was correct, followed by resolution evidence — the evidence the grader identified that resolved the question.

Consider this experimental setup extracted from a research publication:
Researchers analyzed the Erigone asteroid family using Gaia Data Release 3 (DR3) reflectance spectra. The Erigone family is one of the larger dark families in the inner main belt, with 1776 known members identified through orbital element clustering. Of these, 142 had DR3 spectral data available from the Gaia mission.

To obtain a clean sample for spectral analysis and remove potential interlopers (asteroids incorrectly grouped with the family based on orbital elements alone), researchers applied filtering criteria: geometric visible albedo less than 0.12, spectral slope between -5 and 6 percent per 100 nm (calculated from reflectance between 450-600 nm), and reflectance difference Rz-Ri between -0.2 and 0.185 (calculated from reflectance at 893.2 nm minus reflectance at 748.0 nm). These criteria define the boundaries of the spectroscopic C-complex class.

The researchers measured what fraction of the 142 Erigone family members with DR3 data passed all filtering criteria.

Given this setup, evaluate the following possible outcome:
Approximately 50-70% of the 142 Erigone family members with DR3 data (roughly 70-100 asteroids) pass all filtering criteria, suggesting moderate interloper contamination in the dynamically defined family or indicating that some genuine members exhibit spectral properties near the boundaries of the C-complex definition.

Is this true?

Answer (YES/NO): YES